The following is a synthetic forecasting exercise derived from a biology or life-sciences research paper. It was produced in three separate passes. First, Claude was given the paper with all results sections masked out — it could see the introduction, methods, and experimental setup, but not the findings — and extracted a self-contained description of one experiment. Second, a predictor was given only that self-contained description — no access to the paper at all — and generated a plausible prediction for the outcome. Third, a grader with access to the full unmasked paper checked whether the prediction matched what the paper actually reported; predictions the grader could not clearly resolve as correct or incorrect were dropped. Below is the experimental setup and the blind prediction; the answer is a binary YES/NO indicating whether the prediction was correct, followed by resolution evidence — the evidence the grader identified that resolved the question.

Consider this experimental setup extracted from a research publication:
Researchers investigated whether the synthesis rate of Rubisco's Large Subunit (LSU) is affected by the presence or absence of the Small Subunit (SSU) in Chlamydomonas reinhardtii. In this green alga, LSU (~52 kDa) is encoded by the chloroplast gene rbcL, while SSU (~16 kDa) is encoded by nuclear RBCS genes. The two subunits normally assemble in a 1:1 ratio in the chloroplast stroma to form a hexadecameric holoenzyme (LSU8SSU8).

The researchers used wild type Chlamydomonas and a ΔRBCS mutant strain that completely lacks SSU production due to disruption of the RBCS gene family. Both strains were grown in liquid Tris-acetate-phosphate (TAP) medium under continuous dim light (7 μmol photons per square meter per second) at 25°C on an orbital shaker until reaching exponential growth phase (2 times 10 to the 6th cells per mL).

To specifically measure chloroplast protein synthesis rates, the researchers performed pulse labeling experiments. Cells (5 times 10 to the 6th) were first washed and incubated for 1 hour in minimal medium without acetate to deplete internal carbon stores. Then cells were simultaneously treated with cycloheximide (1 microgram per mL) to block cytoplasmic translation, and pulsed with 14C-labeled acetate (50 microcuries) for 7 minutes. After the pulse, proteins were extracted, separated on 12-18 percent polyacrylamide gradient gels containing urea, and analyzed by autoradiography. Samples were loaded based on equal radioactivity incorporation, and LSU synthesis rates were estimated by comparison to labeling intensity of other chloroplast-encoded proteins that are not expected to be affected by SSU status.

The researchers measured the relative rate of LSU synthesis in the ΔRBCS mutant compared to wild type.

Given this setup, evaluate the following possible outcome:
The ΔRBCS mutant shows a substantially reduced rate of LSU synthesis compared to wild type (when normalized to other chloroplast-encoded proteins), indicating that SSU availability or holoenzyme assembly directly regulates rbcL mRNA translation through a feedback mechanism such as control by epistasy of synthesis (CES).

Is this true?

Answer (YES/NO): YES